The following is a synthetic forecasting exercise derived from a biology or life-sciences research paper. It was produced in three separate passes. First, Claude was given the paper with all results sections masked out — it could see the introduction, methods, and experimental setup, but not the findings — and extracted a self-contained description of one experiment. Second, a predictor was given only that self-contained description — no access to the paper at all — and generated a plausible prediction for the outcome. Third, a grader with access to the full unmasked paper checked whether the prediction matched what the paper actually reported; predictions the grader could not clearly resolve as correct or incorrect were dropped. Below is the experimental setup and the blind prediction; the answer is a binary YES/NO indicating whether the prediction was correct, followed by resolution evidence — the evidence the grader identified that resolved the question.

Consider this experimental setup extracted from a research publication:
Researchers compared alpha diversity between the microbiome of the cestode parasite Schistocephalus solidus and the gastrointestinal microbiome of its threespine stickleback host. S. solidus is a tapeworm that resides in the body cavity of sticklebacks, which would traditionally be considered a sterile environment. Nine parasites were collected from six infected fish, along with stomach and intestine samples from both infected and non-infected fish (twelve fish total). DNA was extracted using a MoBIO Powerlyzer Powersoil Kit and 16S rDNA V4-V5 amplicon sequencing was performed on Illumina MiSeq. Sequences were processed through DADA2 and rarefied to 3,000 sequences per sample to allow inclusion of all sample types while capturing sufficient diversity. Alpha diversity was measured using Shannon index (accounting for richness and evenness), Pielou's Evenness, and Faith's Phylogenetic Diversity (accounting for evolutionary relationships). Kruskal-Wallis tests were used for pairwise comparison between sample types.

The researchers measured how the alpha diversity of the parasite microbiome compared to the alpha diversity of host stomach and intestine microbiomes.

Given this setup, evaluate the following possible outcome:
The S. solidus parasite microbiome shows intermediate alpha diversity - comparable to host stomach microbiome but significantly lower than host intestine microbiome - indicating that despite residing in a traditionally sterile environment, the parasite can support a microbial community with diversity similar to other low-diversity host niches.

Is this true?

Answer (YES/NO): NO